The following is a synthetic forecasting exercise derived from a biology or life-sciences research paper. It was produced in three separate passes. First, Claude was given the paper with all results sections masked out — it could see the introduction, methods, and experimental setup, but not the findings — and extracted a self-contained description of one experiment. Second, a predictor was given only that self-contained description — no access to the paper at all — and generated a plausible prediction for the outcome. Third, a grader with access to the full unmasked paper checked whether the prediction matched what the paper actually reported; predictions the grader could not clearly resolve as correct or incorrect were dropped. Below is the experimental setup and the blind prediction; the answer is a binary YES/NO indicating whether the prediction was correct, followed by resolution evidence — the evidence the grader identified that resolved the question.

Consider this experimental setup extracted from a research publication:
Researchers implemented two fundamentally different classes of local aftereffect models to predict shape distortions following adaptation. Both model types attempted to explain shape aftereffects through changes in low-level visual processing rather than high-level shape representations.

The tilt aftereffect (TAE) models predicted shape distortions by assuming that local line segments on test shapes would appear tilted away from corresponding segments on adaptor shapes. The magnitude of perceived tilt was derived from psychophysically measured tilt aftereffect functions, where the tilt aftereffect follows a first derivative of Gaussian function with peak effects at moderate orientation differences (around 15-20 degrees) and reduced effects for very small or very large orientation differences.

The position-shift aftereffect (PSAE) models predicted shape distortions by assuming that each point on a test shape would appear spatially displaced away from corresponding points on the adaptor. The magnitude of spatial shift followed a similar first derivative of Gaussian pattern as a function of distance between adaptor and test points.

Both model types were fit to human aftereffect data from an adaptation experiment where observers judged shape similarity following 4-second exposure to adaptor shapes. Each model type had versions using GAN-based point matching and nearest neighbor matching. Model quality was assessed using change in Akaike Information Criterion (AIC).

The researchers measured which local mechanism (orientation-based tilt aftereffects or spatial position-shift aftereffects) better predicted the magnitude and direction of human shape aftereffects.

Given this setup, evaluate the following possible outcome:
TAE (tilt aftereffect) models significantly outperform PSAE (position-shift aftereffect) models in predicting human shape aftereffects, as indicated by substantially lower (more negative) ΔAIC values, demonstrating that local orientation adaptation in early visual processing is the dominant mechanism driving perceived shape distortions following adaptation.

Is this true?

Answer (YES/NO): NO